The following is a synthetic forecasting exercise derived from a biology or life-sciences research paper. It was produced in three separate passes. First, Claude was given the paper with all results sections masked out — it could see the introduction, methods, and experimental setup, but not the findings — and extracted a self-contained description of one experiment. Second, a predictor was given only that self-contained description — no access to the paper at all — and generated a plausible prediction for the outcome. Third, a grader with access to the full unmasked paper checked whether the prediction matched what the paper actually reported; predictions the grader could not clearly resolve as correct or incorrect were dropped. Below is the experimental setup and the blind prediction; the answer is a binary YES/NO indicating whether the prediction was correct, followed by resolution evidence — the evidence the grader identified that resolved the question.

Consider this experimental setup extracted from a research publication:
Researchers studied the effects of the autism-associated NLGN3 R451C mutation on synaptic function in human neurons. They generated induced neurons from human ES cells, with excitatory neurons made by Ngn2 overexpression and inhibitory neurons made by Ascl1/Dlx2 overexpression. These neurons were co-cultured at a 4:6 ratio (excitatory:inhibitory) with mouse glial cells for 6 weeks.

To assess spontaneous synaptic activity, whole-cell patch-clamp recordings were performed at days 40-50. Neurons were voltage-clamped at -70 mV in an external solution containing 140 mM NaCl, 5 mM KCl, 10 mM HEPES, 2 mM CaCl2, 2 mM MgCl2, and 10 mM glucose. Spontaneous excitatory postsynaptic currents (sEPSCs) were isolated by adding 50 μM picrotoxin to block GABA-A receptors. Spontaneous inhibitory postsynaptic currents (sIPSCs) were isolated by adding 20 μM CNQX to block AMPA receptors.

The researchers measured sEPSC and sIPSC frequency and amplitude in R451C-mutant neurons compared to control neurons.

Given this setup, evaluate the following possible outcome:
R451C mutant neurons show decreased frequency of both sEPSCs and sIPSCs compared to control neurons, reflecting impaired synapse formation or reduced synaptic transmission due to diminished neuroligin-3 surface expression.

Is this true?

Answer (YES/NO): NO